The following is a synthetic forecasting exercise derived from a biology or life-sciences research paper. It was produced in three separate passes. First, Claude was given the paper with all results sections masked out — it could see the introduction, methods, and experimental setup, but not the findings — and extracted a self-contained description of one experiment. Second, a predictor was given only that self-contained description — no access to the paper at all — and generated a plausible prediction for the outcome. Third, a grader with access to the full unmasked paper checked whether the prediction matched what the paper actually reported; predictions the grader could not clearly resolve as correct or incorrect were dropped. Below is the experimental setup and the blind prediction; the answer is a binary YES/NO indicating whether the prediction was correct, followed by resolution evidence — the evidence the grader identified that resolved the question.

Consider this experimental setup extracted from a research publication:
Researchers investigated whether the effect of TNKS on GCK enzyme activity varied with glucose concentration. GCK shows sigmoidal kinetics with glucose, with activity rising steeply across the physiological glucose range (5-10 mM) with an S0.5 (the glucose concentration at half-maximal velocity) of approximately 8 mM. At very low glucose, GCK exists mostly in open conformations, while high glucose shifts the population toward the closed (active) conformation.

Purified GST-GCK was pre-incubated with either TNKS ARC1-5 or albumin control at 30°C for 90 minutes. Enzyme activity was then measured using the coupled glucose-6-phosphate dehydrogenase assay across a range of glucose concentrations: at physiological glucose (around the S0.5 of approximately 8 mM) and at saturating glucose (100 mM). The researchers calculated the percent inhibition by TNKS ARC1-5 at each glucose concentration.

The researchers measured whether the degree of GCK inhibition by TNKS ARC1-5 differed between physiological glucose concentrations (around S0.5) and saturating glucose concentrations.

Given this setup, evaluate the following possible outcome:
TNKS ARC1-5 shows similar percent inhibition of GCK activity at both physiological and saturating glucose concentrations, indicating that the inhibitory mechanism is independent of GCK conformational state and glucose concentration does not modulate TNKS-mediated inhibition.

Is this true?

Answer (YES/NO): NO